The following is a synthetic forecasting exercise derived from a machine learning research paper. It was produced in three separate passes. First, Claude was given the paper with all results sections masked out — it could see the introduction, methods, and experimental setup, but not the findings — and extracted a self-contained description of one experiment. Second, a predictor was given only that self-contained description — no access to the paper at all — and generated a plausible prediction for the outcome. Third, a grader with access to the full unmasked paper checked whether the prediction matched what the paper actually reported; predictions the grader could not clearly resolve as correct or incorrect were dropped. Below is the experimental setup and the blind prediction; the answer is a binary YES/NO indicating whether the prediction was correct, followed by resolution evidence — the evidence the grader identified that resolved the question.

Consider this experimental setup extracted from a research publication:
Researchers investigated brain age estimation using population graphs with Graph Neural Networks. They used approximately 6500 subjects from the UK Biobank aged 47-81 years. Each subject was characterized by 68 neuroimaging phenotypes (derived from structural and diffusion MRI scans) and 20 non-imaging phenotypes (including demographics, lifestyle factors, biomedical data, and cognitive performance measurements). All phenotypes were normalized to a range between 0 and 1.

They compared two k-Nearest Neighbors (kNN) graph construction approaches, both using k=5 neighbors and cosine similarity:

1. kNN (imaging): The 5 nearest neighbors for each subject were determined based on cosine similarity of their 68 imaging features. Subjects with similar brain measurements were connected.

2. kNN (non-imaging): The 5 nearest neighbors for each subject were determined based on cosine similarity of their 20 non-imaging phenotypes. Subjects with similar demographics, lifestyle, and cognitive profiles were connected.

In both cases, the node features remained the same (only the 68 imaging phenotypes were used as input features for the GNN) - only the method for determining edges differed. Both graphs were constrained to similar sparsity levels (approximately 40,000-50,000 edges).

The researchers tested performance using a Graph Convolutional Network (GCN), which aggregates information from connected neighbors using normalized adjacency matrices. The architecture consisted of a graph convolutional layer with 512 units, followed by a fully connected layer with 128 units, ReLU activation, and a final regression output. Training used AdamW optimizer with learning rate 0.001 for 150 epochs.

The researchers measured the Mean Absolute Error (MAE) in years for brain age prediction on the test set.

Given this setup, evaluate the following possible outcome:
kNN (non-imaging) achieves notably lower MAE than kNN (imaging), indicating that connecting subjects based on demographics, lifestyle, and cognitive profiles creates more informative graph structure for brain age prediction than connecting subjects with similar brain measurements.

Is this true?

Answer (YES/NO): NO